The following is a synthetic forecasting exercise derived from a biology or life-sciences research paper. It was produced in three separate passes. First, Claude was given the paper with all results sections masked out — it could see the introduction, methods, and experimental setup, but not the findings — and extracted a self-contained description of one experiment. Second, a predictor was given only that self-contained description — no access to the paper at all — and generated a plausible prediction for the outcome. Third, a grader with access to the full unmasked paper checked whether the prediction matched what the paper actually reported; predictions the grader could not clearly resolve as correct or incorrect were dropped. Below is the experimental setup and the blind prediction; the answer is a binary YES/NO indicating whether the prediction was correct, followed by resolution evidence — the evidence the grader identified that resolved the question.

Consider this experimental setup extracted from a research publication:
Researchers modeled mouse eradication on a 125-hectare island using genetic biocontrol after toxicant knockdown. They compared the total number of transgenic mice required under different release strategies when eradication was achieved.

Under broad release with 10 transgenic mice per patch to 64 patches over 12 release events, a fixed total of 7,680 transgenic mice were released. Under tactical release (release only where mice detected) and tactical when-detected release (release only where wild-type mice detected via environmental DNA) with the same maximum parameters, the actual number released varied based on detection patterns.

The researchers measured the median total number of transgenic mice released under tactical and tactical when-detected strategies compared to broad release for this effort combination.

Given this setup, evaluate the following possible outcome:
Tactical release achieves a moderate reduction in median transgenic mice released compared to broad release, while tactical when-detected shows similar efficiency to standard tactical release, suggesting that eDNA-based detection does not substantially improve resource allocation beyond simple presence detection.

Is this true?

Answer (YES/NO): NO